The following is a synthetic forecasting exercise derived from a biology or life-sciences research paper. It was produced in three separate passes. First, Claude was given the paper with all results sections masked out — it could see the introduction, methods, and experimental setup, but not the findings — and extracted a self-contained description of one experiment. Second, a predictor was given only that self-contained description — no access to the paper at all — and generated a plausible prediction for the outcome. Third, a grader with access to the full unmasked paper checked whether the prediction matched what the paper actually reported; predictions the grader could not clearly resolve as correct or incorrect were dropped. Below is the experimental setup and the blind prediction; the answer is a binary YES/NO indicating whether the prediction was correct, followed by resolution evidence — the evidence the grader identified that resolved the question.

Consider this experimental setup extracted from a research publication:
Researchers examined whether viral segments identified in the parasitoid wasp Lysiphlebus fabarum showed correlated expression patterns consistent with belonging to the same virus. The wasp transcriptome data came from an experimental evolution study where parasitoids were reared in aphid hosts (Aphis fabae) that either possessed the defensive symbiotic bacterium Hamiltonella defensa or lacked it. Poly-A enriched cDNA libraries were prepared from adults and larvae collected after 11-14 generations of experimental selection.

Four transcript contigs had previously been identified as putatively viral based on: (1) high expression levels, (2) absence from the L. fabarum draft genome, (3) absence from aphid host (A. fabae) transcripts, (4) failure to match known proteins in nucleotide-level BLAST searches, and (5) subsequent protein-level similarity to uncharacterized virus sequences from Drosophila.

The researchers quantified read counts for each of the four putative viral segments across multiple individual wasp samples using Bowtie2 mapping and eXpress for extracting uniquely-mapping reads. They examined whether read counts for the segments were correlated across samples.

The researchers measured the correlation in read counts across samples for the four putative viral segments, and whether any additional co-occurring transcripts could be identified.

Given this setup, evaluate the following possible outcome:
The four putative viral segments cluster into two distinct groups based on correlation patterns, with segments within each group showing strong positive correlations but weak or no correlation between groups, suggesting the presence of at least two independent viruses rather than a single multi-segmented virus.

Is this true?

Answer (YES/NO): NO